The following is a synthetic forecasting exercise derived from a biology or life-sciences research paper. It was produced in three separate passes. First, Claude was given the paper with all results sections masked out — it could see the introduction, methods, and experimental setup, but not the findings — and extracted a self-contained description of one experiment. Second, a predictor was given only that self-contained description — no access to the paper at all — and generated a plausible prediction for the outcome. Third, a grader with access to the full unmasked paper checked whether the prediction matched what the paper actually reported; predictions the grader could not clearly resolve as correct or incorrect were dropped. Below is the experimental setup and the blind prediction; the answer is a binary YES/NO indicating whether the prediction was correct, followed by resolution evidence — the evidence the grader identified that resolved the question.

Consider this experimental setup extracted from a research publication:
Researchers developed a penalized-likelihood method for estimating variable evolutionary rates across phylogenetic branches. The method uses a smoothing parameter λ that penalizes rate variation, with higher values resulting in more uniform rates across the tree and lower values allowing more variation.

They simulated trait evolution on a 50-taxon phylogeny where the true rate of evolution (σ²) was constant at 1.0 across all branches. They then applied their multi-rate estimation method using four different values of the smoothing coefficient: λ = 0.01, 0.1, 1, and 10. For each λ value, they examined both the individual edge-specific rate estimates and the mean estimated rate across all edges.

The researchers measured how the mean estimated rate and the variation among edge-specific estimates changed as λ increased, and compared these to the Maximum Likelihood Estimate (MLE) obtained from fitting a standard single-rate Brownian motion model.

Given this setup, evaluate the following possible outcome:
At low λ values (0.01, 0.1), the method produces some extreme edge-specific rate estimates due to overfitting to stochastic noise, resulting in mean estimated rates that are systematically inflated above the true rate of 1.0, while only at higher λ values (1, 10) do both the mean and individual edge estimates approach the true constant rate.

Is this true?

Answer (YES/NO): NO